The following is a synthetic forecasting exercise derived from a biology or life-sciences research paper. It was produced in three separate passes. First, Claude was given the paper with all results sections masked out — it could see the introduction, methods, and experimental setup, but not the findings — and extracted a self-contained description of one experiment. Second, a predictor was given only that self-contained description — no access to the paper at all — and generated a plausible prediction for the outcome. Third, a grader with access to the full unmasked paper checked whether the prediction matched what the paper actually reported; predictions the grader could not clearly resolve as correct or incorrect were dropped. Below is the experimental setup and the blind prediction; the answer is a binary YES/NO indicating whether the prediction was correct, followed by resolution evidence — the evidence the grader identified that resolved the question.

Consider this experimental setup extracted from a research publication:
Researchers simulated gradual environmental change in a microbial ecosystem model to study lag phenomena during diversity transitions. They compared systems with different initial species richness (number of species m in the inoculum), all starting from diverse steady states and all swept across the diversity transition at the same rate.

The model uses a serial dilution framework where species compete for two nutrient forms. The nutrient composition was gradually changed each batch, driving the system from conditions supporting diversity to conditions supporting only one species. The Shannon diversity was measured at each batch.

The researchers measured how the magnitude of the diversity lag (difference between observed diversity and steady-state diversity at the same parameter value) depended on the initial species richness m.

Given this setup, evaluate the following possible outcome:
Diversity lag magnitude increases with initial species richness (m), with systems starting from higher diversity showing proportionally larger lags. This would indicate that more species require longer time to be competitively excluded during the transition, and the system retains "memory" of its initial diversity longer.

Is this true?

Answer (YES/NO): YES